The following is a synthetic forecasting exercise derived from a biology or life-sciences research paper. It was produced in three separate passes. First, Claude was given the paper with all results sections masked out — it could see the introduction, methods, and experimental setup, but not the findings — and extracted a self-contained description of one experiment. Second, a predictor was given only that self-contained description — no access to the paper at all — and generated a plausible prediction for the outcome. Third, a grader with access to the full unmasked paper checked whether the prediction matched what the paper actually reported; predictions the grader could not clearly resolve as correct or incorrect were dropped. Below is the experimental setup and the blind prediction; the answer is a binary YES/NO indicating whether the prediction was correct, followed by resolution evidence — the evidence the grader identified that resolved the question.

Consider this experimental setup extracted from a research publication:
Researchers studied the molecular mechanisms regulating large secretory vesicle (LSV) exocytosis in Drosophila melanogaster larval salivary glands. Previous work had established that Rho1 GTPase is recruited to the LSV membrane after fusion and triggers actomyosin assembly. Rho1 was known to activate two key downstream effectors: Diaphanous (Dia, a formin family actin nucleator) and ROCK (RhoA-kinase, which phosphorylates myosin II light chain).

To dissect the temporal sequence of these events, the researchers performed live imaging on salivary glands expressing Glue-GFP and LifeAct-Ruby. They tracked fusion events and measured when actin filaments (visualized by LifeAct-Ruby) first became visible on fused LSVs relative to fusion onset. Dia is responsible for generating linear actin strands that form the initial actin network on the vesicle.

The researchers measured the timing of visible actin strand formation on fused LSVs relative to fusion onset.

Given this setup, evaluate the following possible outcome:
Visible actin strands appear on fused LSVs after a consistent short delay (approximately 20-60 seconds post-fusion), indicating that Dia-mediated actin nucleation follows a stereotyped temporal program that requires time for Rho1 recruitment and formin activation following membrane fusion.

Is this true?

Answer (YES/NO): YES